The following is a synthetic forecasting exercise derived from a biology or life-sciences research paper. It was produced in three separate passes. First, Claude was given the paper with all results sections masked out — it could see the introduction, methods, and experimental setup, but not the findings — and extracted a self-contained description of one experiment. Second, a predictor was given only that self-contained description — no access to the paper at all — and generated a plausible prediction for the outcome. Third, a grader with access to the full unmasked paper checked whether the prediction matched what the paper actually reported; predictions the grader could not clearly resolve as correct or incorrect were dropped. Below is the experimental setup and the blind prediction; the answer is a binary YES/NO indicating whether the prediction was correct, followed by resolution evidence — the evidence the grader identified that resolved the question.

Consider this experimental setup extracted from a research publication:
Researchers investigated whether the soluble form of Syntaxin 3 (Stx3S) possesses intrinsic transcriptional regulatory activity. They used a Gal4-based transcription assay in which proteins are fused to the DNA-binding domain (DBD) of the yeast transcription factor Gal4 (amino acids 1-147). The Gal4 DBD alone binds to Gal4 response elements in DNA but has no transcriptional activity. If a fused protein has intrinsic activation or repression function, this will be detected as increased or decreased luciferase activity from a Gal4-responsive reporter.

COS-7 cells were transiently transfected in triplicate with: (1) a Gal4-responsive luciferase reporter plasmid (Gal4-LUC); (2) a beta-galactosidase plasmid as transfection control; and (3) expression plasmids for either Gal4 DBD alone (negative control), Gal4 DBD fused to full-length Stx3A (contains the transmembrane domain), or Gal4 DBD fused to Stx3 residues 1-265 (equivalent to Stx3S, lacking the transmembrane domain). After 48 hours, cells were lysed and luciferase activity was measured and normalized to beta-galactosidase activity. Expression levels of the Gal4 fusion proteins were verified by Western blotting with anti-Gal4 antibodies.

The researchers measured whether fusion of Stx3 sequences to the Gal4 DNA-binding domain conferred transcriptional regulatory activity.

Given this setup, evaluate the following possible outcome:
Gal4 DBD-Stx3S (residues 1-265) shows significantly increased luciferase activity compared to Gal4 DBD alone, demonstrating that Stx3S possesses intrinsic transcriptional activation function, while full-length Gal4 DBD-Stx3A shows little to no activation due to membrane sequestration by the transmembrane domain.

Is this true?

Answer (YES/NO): YES